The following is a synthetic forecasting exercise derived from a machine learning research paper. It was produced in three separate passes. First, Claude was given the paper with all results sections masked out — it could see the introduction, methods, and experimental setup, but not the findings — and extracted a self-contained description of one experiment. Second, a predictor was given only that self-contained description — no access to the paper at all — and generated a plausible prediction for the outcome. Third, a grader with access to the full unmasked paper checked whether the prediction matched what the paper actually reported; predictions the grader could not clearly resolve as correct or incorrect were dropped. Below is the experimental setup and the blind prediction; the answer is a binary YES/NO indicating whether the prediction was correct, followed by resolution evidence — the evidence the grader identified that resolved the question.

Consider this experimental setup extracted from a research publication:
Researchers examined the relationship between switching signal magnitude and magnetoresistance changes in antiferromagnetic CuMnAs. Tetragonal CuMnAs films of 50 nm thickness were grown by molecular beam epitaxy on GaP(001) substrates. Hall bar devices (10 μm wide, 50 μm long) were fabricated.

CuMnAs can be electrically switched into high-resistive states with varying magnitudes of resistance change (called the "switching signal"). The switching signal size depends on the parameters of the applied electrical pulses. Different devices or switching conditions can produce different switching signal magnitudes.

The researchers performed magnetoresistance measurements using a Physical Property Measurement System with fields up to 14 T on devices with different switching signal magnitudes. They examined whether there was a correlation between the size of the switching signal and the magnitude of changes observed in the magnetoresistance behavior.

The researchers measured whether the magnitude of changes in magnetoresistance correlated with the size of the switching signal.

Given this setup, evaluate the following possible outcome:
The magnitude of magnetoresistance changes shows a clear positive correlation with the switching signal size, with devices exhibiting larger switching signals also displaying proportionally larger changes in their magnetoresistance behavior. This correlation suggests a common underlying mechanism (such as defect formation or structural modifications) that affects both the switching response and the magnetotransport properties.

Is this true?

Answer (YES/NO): YES